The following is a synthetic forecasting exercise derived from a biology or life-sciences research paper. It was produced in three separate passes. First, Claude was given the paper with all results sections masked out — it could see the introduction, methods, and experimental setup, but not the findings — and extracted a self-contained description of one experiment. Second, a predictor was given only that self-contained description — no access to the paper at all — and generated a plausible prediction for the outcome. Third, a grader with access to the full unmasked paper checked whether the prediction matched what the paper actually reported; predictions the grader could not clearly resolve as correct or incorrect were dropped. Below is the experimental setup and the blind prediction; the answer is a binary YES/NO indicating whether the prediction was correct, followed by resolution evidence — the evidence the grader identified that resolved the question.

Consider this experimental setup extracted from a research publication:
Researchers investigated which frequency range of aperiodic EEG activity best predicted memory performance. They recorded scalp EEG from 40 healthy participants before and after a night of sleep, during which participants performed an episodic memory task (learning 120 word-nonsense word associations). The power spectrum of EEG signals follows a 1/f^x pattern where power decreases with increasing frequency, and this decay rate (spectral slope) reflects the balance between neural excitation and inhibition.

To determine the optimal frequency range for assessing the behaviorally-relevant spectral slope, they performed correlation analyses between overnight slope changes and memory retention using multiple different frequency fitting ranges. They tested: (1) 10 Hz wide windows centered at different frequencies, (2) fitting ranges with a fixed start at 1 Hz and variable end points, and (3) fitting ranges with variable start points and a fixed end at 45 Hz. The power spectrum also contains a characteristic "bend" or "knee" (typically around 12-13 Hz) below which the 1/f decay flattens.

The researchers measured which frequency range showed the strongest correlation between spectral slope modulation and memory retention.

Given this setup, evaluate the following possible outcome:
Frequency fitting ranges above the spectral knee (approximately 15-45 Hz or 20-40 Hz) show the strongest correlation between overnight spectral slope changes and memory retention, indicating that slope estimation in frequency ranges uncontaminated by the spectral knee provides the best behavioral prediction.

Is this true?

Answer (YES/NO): YES